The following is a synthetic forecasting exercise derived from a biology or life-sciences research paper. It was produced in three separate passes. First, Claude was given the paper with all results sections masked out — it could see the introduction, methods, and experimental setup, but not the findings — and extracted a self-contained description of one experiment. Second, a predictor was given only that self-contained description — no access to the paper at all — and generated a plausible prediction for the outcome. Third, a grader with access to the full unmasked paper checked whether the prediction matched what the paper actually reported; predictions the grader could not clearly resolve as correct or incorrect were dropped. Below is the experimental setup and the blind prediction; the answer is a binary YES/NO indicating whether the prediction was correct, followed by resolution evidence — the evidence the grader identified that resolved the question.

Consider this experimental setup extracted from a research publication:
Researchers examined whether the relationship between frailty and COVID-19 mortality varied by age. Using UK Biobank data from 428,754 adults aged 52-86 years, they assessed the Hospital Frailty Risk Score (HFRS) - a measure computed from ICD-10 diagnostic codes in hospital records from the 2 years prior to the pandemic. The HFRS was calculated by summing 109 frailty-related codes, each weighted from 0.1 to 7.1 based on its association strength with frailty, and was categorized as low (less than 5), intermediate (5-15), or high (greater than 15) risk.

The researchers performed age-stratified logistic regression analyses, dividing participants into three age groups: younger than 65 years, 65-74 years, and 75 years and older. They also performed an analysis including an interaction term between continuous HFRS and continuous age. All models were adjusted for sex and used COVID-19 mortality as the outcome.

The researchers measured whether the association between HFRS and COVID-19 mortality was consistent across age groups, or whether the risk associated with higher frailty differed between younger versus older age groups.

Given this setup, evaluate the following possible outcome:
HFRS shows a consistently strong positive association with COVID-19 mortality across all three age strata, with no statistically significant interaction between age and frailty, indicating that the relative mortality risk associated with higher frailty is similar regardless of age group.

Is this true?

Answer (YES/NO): NO